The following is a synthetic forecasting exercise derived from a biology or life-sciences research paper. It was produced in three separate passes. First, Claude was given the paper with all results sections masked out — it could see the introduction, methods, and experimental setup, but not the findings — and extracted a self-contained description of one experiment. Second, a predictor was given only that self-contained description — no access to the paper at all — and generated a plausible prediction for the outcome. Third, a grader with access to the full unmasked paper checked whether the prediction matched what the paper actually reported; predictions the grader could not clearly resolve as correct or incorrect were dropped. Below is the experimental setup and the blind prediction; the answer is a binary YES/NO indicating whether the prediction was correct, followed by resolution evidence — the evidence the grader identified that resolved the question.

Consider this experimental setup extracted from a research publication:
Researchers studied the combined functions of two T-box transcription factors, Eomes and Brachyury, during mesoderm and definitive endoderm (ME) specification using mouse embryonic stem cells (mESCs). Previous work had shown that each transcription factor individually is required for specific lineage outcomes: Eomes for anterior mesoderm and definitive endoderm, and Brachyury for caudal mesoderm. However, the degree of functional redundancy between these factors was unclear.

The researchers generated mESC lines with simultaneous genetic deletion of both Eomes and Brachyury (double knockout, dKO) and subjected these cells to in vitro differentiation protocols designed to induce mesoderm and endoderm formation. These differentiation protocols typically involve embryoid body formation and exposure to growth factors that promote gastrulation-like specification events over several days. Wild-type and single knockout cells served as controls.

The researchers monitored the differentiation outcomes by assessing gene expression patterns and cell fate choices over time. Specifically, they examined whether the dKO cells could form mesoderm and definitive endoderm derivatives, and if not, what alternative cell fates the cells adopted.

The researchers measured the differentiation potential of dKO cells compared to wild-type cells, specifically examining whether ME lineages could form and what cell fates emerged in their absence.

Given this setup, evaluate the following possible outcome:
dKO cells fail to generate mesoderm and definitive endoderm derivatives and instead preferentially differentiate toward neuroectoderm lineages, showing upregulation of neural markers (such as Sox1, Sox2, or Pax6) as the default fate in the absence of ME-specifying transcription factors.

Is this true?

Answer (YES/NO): YES